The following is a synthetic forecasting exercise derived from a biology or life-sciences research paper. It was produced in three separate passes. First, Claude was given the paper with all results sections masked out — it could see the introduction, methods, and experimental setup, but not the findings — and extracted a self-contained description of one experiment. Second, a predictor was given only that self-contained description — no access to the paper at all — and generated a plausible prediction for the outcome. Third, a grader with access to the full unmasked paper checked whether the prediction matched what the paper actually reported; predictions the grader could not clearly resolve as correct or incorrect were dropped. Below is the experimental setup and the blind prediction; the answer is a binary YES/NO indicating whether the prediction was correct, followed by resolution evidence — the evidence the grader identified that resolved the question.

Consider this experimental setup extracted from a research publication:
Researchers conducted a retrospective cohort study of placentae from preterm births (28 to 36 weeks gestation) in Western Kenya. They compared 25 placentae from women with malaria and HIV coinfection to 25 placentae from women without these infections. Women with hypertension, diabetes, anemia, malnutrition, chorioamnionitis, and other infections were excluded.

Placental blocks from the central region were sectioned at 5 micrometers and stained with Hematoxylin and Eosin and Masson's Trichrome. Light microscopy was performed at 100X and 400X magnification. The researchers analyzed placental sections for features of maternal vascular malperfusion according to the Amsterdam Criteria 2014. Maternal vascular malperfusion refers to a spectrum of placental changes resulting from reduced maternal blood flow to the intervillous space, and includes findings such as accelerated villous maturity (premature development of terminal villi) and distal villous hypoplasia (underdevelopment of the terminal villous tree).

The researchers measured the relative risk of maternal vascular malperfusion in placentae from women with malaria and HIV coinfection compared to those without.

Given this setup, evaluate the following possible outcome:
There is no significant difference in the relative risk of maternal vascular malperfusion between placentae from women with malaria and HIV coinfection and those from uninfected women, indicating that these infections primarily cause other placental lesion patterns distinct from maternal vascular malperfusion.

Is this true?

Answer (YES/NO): NO